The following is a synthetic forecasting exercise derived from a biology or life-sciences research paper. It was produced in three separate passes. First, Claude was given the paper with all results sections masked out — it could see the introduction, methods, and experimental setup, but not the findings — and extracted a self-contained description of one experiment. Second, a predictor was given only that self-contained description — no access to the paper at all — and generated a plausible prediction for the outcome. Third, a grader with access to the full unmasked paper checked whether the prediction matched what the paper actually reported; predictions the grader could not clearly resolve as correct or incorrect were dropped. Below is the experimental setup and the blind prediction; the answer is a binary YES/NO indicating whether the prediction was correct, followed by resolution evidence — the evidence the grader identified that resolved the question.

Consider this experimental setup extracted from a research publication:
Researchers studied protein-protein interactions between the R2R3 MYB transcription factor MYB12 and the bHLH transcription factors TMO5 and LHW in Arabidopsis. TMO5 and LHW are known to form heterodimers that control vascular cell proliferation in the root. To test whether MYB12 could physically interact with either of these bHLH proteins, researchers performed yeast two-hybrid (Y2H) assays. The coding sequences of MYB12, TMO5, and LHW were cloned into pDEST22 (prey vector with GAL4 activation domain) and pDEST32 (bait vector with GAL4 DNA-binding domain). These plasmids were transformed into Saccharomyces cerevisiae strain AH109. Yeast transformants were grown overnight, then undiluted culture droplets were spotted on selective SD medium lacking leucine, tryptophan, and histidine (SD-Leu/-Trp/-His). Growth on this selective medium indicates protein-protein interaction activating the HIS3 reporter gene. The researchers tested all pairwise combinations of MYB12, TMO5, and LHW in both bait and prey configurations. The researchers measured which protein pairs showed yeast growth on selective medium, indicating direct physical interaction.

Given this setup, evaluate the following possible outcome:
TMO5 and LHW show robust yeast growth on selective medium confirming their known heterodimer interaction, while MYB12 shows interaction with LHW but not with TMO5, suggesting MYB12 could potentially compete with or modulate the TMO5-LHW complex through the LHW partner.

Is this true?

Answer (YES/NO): NO